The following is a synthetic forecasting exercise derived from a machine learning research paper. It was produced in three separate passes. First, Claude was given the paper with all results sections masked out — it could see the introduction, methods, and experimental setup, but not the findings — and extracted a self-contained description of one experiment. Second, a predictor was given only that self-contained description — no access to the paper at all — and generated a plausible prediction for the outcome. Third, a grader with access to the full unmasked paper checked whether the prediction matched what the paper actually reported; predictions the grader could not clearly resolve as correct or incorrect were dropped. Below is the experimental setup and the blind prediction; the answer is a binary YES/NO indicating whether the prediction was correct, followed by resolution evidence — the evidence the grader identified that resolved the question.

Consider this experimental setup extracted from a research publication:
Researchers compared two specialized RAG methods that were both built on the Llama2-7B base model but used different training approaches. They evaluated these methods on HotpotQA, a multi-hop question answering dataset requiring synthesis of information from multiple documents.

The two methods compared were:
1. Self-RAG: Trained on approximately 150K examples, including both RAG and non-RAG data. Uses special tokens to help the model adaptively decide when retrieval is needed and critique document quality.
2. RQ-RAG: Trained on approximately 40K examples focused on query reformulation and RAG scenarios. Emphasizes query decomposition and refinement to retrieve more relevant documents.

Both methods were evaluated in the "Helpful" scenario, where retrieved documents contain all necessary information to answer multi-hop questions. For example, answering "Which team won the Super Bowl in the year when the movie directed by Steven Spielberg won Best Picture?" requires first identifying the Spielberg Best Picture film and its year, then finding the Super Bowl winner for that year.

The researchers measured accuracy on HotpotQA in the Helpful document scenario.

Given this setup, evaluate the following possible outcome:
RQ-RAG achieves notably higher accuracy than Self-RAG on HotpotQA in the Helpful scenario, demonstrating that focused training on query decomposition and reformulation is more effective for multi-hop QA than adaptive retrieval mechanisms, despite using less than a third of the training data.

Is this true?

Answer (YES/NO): YES